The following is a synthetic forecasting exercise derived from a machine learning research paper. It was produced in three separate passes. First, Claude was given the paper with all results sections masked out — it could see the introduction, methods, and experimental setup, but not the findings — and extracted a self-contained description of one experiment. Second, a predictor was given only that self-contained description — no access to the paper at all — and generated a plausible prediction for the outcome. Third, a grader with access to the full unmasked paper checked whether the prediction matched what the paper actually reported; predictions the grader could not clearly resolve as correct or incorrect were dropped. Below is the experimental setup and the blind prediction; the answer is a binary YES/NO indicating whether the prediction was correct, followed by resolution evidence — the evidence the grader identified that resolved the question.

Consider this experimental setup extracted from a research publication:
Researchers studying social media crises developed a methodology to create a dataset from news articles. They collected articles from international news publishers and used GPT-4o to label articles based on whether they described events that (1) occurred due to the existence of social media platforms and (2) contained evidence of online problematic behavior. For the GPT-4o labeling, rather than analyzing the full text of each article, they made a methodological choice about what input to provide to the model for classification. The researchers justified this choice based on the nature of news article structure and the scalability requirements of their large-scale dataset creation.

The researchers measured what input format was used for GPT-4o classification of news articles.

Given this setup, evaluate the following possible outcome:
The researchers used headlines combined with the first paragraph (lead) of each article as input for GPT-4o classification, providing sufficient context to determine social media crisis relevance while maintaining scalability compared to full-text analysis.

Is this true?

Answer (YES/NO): NO